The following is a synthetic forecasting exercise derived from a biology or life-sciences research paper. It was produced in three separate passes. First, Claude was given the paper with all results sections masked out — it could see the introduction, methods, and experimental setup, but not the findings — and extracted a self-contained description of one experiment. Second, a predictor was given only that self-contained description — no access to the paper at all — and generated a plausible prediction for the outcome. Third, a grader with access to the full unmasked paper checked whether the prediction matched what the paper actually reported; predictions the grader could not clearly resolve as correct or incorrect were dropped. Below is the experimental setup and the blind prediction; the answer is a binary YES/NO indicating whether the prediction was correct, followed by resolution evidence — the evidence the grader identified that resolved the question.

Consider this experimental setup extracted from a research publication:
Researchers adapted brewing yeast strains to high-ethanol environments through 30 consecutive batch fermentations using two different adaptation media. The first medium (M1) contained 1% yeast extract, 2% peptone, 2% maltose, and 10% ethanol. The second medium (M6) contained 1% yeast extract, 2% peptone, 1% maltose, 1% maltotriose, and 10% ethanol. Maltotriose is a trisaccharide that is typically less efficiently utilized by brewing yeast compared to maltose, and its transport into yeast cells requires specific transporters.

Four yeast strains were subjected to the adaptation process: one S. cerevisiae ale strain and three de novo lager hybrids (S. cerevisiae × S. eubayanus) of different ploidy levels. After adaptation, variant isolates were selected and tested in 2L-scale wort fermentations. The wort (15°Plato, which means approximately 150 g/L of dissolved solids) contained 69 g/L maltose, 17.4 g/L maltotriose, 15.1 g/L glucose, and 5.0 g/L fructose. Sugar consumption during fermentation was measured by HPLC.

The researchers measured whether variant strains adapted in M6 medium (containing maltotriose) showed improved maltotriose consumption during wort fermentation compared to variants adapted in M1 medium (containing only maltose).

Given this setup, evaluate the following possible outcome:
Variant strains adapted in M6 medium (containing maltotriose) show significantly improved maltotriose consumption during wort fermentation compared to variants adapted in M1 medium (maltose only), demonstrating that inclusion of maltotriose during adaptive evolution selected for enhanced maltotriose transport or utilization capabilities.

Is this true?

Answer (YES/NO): NO